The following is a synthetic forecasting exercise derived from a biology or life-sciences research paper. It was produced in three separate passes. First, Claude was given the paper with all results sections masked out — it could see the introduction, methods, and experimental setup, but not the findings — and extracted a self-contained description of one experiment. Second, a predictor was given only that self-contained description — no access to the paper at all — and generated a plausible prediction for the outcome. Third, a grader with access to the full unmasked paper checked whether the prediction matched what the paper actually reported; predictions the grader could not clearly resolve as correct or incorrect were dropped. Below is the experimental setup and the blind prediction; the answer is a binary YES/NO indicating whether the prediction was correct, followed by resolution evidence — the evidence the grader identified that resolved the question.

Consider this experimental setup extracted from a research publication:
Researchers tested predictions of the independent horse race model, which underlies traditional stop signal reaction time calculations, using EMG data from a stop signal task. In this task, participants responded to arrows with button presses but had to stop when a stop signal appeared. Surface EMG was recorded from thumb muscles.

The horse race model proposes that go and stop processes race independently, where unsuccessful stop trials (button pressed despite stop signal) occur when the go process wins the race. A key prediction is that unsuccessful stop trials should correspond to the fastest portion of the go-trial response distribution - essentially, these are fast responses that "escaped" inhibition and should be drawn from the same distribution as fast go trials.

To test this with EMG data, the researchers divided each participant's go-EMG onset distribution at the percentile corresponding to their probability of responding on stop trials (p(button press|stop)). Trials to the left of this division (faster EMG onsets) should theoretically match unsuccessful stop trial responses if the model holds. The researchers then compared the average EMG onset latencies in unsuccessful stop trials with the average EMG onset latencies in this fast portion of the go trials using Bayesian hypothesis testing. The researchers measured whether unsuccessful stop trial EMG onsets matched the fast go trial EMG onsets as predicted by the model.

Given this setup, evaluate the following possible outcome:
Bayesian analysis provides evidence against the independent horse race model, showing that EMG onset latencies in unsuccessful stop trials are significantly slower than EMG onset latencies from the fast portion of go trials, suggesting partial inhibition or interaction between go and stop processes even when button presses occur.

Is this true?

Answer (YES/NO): YES